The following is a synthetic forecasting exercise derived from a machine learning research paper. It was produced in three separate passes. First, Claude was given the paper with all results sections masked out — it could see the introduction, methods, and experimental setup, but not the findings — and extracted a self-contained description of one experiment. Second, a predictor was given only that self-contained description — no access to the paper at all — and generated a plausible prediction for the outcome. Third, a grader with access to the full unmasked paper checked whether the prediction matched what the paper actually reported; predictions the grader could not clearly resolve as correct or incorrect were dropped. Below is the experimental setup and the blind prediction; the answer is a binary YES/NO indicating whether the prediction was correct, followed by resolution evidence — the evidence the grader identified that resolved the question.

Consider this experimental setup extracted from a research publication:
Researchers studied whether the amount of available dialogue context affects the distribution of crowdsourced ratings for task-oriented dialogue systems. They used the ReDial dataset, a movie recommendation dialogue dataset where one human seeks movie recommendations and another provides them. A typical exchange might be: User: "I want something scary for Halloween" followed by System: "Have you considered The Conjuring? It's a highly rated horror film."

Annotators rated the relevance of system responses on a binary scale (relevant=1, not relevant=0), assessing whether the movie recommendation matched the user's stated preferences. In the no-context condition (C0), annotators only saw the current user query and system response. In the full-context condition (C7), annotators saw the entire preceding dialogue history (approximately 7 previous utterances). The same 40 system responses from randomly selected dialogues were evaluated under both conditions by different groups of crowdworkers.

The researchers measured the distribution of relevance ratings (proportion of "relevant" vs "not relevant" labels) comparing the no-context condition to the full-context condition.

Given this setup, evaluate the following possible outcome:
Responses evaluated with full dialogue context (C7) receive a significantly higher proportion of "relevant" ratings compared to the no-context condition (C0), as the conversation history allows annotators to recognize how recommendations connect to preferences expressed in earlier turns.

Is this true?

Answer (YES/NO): NO